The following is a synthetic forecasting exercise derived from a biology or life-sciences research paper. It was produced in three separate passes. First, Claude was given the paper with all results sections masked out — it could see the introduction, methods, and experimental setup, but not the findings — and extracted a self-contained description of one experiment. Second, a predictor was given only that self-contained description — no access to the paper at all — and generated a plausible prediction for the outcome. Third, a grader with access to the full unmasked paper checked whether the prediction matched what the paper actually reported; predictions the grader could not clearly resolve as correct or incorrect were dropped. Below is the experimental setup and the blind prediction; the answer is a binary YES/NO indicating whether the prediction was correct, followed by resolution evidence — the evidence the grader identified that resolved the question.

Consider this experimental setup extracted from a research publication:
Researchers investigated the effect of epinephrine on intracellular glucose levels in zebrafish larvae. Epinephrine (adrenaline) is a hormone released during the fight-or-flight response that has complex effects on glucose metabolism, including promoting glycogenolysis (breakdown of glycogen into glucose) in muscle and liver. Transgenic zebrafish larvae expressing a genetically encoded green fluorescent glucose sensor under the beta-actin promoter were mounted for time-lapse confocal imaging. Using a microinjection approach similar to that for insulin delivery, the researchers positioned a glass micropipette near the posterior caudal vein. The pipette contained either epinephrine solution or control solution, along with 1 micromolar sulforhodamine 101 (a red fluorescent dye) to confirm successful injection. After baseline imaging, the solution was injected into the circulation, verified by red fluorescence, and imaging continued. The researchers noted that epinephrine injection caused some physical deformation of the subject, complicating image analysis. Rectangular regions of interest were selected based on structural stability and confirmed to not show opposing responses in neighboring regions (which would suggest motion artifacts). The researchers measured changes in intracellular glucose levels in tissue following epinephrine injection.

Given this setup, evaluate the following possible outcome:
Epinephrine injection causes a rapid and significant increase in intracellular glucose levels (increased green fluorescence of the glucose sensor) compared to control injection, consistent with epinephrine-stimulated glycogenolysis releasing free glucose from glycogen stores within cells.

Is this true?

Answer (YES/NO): YES